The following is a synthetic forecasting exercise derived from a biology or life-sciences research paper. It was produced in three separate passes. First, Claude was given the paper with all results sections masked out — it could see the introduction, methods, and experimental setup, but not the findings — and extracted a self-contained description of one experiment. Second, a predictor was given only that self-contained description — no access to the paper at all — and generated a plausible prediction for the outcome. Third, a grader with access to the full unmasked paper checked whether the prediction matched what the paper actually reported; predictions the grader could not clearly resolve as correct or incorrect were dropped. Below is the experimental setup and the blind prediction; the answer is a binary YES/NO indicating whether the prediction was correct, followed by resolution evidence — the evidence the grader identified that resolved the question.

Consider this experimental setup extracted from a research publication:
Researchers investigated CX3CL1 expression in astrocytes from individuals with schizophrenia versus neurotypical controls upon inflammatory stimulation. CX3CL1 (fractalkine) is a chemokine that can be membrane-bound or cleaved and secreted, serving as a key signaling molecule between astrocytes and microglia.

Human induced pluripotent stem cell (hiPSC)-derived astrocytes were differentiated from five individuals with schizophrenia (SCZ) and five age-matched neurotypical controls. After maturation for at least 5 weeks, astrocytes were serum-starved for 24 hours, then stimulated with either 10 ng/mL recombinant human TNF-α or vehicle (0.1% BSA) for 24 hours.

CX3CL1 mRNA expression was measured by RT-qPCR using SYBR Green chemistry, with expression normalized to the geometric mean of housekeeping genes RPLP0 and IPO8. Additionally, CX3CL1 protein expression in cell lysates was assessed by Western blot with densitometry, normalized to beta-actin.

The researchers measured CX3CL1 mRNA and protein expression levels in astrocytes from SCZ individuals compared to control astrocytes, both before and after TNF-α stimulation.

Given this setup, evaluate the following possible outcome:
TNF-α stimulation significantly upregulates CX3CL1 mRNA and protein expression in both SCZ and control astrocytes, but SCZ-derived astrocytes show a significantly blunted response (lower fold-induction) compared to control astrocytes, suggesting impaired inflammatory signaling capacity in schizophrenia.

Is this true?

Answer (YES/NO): NO